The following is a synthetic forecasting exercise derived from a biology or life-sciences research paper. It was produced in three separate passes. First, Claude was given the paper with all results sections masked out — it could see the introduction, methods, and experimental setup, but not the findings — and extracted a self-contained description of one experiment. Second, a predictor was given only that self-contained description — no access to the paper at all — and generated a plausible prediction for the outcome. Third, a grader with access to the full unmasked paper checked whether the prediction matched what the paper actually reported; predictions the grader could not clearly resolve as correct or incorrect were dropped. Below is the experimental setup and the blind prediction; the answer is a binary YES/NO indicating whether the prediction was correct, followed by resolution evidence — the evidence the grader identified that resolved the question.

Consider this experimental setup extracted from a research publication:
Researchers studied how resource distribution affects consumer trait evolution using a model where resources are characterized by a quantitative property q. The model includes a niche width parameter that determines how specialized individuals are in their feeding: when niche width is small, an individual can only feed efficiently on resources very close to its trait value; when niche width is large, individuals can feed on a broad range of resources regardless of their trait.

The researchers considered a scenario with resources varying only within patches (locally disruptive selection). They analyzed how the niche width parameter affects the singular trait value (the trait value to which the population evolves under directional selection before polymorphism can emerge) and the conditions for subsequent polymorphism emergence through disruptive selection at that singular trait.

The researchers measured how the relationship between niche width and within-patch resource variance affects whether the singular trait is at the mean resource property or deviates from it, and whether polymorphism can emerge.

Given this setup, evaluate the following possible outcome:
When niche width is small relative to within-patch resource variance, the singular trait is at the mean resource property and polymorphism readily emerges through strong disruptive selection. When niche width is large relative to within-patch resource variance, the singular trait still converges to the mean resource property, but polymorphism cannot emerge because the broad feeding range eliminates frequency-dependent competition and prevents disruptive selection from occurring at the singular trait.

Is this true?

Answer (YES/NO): YES